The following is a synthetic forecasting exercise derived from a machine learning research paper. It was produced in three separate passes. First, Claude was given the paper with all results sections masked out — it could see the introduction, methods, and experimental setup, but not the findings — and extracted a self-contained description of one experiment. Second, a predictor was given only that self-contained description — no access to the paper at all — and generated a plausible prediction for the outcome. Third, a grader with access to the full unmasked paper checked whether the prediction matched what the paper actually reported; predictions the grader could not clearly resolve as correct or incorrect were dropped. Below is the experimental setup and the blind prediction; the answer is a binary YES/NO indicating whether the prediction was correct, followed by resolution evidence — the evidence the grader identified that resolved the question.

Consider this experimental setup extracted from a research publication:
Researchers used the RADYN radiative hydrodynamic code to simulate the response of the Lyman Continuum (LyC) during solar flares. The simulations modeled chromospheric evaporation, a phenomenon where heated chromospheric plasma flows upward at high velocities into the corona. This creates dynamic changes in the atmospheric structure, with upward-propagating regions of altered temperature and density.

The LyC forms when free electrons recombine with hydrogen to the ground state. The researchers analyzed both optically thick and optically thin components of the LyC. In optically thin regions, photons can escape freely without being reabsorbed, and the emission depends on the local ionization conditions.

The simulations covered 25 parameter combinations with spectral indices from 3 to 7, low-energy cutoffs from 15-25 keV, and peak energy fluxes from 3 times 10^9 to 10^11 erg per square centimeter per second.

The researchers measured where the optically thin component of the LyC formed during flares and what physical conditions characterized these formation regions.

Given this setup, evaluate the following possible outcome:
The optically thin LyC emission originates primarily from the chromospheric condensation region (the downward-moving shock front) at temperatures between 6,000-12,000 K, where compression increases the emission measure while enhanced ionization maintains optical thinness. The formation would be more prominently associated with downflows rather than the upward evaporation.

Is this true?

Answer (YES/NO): NO